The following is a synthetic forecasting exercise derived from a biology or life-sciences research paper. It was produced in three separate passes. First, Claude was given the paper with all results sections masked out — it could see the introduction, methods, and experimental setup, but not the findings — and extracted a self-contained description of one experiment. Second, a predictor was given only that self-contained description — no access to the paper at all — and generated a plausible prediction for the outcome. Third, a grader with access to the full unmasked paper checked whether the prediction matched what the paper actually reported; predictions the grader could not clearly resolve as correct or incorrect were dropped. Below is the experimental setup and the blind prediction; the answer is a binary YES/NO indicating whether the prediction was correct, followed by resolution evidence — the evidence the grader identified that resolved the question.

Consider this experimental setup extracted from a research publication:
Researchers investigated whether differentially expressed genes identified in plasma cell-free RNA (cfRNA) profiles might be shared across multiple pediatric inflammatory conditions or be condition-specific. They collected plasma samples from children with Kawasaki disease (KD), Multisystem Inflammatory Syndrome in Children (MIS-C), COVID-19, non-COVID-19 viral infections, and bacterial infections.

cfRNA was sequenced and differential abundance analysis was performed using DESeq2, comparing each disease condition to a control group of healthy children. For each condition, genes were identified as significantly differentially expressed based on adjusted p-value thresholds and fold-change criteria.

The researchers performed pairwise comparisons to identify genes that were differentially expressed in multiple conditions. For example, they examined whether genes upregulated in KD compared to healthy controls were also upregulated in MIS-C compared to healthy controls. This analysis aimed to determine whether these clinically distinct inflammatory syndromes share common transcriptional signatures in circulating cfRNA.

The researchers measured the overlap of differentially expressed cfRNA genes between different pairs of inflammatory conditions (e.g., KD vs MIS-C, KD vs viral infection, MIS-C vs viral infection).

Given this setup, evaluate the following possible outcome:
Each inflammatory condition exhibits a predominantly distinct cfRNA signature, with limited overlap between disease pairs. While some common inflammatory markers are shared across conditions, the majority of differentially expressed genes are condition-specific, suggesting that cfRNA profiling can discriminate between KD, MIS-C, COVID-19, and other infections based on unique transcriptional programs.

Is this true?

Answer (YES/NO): NO